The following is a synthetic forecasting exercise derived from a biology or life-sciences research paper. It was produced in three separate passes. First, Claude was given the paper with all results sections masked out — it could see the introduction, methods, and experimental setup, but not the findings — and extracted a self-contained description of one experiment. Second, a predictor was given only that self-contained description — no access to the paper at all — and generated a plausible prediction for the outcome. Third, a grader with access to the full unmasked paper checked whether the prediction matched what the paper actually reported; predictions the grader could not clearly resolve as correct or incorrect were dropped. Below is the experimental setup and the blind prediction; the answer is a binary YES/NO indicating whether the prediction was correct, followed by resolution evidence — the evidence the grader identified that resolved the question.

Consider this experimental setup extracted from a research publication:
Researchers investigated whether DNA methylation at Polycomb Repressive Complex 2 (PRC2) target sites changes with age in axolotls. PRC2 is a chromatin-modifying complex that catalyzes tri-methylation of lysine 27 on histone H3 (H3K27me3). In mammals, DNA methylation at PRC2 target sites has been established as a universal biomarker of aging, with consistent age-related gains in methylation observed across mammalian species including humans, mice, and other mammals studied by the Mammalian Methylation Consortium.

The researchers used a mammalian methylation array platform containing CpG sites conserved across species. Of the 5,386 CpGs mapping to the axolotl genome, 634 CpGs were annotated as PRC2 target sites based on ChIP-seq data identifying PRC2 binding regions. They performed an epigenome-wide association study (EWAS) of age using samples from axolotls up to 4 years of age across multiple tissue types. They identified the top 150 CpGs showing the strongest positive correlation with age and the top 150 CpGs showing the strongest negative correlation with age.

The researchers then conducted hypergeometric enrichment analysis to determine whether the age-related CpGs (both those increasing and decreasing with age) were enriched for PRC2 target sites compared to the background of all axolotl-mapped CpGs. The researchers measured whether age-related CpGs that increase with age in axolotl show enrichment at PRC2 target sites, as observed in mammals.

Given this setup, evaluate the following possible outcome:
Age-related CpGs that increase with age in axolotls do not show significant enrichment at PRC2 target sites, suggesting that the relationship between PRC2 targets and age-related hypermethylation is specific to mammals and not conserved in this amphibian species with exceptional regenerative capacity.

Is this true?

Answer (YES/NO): NO